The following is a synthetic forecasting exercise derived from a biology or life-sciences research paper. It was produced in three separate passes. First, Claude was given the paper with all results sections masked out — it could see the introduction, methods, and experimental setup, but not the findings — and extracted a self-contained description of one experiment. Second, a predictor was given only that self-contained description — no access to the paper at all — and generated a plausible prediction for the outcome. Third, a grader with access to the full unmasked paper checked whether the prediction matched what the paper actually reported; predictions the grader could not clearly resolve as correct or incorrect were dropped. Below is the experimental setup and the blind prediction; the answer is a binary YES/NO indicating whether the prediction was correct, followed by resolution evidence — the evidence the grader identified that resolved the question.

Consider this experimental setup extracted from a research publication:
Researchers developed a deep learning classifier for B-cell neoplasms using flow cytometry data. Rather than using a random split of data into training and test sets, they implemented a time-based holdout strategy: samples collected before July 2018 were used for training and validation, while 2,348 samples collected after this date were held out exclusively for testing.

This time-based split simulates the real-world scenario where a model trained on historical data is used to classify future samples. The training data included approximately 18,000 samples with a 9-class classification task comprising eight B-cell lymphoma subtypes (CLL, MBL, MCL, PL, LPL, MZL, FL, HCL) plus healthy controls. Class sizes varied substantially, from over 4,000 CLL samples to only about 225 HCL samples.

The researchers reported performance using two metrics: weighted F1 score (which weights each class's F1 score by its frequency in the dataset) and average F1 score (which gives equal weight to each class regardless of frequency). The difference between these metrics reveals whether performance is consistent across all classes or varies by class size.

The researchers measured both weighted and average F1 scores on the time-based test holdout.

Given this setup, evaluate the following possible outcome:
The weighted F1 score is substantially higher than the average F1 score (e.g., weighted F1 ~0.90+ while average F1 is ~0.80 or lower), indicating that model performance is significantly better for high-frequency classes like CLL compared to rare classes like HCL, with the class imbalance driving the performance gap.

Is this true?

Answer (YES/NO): YES